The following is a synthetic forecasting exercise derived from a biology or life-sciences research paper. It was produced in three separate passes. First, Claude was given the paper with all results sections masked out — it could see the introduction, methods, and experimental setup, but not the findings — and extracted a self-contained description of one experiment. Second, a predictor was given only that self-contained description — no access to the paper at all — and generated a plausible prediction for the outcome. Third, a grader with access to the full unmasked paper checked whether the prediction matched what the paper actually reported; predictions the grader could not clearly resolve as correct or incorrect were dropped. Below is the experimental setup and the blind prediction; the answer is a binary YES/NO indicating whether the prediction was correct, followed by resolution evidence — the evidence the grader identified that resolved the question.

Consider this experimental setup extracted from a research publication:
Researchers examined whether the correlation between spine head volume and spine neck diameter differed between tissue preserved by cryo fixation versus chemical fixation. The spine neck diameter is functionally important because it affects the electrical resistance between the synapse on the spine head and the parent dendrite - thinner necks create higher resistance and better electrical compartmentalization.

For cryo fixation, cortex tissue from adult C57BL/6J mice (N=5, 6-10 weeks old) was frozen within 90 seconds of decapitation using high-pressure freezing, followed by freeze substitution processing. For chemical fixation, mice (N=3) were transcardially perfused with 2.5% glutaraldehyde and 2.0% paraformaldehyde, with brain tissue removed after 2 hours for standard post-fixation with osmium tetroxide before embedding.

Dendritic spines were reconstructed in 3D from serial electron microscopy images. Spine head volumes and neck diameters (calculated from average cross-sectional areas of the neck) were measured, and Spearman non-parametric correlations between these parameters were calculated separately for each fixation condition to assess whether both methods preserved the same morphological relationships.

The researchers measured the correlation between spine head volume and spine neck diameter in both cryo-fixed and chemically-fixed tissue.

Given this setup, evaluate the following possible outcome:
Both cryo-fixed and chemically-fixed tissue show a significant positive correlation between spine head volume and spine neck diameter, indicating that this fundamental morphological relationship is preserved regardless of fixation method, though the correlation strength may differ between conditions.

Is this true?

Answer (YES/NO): NO